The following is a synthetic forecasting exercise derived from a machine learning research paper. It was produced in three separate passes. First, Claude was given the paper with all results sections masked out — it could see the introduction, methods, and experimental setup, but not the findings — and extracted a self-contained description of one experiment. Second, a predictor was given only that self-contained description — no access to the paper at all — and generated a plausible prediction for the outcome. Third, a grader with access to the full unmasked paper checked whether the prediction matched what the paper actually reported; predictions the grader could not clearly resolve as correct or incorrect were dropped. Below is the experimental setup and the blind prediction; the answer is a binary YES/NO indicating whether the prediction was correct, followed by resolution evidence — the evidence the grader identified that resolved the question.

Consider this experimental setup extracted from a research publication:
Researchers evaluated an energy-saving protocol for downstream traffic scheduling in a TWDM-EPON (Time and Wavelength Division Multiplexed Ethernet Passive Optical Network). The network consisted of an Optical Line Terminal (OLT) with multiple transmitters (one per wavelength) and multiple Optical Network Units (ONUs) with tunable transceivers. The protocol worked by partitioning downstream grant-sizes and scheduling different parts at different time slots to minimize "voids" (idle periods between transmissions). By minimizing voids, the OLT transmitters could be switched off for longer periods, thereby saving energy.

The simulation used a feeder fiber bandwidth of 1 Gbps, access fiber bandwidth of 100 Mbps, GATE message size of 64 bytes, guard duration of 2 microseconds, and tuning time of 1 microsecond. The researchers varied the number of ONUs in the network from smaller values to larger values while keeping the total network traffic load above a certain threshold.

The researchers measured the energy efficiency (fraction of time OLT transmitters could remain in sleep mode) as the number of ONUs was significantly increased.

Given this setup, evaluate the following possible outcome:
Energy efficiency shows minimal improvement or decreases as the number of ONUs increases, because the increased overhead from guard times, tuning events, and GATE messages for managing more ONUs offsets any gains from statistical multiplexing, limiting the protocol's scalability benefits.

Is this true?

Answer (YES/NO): YES